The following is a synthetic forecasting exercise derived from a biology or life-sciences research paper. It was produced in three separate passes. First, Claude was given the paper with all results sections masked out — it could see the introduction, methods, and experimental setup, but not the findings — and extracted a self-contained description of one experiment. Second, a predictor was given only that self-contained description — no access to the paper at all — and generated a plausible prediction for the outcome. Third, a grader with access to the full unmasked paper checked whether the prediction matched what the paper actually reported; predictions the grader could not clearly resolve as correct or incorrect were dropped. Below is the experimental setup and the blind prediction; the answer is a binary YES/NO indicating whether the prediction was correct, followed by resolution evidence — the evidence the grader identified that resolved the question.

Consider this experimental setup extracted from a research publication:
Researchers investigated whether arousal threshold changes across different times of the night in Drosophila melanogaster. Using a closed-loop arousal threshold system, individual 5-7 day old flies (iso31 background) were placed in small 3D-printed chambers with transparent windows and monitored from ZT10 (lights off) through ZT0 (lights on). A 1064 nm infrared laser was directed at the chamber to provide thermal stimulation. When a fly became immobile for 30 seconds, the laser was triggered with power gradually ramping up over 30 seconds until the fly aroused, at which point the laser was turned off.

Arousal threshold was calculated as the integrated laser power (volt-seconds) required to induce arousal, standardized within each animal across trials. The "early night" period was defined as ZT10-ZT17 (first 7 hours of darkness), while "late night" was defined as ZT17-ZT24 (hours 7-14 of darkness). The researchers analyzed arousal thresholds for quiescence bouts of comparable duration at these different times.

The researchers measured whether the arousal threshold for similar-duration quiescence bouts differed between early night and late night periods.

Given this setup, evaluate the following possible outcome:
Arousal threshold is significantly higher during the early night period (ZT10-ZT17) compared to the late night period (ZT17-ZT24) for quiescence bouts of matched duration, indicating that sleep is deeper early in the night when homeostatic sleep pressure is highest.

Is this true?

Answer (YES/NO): NO